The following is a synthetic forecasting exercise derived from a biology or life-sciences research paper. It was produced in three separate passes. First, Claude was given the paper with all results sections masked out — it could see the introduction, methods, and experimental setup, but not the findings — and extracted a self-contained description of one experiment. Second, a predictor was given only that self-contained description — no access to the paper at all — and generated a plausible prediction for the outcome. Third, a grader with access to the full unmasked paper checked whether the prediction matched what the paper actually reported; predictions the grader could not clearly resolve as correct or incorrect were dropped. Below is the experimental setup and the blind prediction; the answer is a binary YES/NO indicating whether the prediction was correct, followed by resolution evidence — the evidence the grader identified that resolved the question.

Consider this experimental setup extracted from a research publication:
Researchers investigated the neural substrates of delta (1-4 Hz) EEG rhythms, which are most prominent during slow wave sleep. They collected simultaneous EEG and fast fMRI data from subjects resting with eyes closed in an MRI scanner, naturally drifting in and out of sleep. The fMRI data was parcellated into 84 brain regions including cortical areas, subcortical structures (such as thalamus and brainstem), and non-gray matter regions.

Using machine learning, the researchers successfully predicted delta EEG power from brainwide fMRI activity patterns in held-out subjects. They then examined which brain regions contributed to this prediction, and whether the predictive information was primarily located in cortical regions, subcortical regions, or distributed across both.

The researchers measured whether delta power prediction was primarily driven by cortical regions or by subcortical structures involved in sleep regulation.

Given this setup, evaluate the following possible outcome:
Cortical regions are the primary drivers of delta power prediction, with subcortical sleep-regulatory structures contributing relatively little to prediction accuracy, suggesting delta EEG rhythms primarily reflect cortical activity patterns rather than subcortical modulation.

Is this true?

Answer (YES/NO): YES